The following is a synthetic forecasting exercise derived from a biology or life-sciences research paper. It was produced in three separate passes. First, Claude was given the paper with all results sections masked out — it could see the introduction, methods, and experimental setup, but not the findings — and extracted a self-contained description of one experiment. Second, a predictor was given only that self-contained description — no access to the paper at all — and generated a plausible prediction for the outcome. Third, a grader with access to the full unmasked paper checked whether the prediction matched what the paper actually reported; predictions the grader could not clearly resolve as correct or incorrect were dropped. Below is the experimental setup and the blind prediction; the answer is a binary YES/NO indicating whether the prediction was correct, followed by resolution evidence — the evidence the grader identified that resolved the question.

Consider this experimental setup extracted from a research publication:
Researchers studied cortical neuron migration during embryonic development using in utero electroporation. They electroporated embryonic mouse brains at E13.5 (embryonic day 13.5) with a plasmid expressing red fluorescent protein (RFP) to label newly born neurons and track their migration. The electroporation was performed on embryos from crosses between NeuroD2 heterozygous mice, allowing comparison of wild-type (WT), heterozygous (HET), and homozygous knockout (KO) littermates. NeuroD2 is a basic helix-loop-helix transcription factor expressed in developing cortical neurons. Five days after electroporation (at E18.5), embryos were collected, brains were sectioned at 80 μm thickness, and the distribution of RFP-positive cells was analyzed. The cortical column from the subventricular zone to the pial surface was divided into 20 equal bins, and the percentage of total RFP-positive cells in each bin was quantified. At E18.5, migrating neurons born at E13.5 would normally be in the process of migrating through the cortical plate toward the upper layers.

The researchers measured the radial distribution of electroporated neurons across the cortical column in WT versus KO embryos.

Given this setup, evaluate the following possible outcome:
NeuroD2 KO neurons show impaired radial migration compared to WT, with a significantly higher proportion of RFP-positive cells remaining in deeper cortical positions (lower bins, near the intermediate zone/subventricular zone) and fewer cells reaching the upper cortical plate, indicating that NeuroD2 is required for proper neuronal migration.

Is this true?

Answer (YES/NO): NO